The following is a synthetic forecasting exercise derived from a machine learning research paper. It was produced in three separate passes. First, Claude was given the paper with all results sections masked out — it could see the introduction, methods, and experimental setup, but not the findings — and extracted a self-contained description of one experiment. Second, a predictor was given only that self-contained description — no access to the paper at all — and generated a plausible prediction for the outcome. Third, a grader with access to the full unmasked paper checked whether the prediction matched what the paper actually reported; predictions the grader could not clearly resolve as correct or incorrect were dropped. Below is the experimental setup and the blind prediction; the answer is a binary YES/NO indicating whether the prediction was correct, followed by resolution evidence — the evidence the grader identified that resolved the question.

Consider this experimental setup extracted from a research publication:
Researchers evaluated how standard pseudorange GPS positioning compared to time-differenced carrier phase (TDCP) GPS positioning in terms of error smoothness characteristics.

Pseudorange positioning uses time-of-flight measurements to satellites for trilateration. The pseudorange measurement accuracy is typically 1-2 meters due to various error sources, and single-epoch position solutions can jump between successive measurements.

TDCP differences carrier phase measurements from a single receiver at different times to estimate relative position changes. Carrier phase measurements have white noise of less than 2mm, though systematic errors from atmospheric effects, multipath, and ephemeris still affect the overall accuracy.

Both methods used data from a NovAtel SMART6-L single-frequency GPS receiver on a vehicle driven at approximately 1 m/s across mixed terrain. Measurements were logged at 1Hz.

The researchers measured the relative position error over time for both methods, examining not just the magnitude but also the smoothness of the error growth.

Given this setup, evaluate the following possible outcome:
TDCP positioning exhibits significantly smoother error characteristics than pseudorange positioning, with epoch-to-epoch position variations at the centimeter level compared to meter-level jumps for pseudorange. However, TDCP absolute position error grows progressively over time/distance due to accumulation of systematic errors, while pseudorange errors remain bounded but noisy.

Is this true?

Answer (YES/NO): YES